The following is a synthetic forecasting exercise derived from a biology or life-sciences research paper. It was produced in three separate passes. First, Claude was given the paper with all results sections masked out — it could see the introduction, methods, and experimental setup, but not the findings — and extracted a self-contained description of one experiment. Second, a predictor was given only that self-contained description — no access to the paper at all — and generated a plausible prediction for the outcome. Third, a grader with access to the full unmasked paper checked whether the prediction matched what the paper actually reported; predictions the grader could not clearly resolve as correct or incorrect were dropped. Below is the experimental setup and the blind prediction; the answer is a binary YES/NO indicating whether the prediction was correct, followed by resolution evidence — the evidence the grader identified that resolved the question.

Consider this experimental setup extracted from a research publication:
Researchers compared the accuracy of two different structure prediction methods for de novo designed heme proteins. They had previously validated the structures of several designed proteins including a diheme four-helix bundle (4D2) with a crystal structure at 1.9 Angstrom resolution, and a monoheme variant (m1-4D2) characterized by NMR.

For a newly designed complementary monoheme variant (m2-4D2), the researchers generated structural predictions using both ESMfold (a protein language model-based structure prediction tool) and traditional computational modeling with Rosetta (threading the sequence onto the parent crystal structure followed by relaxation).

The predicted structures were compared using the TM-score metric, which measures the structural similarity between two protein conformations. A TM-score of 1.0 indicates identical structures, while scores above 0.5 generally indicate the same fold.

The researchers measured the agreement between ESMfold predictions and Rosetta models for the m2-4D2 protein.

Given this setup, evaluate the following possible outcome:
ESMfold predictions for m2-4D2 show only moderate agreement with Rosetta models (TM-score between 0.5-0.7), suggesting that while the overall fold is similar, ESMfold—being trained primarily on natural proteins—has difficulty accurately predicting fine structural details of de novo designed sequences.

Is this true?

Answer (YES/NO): NO